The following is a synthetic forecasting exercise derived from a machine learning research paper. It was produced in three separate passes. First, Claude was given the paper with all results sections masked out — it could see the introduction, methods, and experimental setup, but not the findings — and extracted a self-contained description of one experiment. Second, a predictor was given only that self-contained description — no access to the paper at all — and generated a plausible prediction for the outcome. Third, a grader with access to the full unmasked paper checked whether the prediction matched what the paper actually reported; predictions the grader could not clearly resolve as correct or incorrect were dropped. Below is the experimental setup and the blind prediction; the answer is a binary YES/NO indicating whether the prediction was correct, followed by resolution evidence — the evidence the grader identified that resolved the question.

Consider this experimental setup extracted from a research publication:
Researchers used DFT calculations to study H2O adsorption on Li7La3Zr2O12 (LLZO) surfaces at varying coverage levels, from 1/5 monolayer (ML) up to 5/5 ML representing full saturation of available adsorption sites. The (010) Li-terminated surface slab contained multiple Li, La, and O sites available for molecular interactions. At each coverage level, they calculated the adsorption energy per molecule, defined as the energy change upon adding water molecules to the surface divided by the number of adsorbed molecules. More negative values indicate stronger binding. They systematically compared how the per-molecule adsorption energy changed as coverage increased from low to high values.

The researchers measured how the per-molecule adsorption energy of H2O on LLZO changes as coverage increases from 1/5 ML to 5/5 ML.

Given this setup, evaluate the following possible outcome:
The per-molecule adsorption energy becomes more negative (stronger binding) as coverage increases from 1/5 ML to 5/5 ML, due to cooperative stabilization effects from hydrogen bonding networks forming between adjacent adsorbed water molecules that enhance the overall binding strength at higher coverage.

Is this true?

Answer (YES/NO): NO